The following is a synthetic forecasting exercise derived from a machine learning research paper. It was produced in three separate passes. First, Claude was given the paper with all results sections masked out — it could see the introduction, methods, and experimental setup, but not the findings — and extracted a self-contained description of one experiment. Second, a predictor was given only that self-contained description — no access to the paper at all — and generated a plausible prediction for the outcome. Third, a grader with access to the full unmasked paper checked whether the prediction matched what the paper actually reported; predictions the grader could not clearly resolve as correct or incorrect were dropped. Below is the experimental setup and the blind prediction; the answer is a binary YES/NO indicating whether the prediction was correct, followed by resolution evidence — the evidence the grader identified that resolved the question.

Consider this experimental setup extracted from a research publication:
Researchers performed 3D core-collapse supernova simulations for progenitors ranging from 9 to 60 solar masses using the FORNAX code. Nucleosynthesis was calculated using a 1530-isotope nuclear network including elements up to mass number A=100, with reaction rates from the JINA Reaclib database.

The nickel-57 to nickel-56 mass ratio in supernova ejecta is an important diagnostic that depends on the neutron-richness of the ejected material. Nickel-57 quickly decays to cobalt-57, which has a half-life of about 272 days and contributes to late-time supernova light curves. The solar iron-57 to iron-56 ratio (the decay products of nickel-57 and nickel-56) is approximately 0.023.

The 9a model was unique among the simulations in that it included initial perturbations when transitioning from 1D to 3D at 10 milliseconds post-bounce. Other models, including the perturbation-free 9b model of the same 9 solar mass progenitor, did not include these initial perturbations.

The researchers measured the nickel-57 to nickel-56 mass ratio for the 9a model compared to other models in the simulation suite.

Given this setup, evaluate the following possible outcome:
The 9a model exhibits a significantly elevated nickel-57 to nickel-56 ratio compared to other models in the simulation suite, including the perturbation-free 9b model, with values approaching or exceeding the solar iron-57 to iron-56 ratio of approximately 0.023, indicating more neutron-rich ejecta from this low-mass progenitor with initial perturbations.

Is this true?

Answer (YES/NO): YES